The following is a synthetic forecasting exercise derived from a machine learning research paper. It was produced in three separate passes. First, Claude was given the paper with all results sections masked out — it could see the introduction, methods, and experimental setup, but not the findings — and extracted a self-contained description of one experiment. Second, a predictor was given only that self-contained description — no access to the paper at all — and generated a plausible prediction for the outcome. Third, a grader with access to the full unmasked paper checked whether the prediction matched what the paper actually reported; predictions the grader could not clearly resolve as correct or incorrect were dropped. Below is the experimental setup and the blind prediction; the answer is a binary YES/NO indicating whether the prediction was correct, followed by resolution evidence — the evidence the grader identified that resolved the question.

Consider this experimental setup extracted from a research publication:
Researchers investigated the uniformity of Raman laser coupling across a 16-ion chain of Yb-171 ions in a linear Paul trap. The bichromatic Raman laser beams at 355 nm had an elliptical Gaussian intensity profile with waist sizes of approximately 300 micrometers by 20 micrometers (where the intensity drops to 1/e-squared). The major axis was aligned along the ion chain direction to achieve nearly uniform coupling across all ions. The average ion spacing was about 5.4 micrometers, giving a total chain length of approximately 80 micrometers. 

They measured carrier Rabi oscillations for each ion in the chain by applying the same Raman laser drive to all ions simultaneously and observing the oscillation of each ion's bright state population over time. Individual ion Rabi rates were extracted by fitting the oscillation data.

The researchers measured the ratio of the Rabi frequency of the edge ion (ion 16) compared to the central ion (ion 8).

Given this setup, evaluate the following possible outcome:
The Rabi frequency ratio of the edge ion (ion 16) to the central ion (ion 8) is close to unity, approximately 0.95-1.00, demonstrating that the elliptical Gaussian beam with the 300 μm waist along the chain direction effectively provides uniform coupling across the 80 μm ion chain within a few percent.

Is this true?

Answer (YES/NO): NO